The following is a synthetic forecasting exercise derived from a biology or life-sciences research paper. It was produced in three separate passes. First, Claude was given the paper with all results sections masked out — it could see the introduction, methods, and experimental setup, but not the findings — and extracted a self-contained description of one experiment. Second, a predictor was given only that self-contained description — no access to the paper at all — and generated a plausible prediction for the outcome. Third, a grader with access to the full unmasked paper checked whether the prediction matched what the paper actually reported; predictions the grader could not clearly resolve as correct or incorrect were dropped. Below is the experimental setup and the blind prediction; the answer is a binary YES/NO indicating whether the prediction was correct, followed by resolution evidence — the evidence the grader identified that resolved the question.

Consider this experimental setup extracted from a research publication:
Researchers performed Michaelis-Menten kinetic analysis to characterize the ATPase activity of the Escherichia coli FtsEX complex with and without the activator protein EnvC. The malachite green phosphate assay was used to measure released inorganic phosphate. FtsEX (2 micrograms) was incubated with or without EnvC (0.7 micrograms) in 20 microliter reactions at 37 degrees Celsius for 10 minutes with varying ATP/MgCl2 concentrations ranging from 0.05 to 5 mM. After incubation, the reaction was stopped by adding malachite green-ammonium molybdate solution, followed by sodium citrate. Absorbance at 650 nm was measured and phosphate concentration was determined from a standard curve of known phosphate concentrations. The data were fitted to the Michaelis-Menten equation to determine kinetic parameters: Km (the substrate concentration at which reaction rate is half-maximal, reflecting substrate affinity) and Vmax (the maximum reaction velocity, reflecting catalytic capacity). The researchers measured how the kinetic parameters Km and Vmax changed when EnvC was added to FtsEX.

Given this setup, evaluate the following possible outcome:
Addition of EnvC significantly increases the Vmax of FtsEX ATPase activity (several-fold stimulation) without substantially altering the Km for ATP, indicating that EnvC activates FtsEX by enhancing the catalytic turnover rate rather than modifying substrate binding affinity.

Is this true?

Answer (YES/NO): NO